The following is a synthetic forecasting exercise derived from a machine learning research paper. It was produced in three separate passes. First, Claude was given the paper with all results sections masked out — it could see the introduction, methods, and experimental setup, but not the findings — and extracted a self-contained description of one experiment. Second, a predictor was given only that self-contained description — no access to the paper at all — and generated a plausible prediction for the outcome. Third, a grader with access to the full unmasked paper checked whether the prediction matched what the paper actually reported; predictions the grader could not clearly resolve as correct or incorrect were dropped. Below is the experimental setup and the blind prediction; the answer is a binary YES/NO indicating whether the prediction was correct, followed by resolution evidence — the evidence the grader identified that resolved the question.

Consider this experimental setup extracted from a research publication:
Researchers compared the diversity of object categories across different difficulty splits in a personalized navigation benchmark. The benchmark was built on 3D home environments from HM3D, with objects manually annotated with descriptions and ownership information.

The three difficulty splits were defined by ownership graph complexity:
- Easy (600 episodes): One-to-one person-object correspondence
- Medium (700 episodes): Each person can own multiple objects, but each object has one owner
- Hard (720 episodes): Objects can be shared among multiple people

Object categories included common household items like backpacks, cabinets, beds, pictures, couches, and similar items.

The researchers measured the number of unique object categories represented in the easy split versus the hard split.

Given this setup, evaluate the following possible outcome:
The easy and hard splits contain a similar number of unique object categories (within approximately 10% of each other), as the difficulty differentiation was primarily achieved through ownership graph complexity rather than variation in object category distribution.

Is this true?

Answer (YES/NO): NO